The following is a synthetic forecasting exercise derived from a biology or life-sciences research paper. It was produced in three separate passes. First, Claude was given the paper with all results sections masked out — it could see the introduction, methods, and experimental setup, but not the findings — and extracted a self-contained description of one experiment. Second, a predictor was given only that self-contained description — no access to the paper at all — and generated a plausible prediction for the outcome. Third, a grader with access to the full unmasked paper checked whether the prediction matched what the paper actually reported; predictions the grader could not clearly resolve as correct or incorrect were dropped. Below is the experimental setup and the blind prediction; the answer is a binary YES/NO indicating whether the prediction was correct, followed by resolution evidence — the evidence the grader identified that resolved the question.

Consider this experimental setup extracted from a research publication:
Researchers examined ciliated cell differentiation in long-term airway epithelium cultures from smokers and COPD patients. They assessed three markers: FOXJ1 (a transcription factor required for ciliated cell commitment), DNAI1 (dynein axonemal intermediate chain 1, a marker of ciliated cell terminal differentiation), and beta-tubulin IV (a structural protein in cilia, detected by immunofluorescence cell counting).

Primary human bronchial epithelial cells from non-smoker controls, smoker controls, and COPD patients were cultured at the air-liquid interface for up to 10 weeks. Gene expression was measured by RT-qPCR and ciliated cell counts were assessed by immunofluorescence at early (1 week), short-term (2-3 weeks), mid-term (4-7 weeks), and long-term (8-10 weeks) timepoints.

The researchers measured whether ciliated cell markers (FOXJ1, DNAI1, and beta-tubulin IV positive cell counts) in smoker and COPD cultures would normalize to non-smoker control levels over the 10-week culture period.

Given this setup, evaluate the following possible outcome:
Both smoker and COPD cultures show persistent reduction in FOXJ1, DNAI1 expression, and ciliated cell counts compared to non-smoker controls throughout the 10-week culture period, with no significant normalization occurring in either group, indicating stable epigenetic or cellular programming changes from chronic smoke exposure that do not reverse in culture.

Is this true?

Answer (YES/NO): YES